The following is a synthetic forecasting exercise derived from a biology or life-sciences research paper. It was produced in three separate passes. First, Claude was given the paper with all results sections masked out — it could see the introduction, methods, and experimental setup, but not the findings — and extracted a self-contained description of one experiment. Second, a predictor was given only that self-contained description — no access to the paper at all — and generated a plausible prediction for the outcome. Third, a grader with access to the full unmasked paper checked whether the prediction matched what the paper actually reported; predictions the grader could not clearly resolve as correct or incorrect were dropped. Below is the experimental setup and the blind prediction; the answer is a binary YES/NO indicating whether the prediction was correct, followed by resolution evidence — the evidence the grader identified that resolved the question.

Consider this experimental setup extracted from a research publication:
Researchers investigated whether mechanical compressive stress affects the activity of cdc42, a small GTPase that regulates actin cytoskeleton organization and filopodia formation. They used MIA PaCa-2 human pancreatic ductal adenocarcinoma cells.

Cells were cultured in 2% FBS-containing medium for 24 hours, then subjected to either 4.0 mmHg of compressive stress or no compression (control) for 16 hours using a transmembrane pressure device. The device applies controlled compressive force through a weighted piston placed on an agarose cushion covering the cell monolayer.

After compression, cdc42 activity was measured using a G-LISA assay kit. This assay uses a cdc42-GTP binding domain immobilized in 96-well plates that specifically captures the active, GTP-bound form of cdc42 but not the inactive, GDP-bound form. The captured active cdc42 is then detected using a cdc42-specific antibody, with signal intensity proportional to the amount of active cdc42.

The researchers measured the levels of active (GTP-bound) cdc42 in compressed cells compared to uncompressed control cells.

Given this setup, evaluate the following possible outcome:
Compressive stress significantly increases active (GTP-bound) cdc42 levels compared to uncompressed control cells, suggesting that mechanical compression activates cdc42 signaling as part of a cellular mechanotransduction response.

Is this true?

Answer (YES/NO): YES